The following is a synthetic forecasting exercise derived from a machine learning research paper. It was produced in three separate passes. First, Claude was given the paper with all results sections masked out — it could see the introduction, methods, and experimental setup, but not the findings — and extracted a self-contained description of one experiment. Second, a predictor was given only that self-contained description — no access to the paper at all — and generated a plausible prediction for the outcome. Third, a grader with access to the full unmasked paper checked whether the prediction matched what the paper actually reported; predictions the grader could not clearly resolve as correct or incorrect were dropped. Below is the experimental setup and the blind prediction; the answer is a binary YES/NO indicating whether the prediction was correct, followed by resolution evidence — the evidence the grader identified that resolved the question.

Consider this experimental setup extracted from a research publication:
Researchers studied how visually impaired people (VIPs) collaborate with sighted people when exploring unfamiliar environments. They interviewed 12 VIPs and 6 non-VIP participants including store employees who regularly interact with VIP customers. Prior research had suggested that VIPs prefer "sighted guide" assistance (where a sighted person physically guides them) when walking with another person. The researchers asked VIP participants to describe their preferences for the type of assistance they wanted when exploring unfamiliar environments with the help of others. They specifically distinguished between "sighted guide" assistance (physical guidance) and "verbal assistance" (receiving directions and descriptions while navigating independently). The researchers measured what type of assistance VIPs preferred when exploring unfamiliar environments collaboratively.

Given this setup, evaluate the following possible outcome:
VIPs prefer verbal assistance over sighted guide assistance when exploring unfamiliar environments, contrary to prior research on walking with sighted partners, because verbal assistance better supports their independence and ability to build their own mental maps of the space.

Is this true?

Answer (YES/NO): YES